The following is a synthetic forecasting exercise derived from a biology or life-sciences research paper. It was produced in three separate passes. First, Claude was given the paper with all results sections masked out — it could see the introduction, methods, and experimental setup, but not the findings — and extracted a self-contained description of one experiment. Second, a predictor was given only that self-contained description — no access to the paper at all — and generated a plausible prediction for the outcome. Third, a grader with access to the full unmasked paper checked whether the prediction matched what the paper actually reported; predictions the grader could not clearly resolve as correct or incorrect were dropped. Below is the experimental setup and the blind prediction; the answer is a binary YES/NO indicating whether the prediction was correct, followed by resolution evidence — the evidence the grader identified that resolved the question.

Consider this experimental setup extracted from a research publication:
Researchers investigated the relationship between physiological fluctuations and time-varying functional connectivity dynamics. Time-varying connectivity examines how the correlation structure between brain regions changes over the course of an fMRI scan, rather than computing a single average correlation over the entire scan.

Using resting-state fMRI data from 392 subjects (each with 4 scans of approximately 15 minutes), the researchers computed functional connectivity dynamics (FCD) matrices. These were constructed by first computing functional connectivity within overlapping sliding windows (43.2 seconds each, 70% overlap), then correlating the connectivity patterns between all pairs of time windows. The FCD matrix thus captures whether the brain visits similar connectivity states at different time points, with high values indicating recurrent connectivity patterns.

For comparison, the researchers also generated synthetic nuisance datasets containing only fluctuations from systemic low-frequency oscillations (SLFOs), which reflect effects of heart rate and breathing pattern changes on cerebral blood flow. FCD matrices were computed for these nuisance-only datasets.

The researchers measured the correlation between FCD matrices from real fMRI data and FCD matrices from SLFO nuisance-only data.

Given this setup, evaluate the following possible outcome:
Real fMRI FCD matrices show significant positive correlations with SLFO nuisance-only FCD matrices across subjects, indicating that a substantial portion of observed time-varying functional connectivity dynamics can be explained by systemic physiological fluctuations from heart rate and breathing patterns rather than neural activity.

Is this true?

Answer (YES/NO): YES